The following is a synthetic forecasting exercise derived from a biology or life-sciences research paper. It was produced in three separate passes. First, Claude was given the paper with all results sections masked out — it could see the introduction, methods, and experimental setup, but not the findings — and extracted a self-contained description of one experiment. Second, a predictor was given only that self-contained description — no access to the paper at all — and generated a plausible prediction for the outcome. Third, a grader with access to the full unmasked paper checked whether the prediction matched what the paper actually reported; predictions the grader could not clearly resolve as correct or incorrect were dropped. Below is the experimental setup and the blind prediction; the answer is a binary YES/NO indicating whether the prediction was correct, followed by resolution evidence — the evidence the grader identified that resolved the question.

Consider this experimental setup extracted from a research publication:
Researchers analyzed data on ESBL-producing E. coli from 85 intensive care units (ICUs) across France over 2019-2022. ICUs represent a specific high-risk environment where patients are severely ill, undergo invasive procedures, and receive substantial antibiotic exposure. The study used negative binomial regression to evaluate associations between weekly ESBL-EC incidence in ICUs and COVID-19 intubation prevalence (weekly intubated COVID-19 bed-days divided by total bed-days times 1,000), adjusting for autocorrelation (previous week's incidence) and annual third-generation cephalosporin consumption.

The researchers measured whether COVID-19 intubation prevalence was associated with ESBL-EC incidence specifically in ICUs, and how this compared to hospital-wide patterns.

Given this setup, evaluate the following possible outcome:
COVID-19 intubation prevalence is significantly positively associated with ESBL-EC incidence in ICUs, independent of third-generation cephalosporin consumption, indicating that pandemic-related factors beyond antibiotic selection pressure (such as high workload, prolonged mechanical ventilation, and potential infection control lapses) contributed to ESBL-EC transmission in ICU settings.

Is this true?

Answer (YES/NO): NO